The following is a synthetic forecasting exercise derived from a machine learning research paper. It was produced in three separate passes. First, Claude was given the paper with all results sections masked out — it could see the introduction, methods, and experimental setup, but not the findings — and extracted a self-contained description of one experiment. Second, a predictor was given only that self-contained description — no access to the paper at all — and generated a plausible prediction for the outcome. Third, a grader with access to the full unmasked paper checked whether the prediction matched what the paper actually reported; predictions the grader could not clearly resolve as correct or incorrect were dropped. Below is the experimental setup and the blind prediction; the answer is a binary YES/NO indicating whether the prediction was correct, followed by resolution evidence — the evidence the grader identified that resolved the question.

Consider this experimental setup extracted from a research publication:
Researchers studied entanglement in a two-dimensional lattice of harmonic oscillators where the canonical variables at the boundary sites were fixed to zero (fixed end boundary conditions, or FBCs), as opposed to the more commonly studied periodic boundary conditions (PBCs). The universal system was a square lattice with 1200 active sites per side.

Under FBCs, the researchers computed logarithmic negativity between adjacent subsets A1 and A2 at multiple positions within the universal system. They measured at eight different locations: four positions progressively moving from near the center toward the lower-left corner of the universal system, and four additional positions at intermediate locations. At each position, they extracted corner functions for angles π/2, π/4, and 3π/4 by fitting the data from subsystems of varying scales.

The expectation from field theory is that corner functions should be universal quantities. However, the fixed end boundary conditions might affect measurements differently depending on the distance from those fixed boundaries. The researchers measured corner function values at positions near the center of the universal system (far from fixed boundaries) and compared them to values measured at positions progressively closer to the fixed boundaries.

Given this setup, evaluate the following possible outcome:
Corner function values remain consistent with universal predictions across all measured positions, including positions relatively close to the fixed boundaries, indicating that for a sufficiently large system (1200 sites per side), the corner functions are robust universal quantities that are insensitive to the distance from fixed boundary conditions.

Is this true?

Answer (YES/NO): NO